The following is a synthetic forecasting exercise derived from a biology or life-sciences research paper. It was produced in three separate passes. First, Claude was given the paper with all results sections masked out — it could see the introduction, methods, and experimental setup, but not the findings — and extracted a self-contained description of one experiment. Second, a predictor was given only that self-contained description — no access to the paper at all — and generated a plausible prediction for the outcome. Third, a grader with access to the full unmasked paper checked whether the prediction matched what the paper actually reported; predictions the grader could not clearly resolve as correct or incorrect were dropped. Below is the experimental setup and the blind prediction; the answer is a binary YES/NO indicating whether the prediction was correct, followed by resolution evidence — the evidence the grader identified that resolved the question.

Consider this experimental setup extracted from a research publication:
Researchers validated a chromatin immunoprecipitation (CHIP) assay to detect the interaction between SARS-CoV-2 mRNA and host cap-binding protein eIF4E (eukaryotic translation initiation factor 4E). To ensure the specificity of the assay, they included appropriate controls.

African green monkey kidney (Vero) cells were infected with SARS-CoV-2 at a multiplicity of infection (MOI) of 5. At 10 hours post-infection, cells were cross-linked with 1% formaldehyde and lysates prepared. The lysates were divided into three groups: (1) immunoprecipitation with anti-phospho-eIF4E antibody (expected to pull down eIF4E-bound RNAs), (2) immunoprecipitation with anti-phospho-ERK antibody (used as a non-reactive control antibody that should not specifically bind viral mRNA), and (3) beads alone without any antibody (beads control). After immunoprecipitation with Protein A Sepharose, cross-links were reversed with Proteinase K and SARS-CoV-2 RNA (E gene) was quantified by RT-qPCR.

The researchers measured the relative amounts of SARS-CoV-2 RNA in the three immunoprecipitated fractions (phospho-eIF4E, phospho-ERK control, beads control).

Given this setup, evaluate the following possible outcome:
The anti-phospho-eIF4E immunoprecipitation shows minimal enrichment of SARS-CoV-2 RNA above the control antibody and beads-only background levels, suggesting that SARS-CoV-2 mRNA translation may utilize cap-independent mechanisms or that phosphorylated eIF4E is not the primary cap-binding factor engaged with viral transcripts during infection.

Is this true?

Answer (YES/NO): NO